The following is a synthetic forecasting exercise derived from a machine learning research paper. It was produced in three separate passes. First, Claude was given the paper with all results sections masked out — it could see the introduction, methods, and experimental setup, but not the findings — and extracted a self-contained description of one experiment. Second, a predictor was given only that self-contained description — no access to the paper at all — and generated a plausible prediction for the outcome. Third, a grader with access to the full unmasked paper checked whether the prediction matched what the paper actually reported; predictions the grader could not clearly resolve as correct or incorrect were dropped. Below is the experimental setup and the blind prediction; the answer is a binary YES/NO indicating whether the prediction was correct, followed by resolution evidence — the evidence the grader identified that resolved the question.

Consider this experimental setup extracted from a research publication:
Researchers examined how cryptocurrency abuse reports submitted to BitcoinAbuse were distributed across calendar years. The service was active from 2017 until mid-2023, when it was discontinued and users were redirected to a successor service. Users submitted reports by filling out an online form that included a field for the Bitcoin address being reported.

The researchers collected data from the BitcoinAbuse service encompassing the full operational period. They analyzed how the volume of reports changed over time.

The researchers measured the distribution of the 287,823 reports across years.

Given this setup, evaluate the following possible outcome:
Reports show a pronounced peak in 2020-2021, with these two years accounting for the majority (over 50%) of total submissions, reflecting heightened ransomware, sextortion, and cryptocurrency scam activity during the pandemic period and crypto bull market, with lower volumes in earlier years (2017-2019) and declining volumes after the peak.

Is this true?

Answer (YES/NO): NO